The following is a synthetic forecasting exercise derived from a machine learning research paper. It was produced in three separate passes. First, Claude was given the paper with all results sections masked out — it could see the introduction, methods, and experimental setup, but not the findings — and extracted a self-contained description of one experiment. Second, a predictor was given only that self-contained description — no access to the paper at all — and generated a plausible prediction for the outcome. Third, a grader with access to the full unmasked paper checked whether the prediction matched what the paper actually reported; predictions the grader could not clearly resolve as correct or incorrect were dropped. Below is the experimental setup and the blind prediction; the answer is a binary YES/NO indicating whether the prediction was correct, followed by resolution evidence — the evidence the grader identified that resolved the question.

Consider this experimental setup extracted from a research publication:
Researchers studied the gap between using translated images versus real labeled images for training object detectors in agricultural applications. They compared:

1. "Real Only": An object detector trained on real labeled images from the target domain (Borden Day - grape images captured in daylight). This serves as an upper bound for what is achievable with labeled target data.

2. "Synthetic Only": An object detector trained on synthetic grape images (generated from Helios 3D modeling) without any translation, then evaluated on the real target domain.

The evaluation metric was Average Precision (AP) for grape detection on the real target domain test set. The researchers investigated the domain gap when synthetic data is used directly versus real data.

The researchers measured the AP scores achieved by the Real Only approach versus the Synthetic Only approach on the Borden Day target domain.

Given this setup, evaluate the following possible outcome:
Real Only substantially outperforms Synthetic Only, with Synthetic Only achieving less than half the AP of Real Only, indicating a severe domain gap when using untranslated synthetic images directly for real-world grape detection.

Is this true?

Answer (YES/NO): YES